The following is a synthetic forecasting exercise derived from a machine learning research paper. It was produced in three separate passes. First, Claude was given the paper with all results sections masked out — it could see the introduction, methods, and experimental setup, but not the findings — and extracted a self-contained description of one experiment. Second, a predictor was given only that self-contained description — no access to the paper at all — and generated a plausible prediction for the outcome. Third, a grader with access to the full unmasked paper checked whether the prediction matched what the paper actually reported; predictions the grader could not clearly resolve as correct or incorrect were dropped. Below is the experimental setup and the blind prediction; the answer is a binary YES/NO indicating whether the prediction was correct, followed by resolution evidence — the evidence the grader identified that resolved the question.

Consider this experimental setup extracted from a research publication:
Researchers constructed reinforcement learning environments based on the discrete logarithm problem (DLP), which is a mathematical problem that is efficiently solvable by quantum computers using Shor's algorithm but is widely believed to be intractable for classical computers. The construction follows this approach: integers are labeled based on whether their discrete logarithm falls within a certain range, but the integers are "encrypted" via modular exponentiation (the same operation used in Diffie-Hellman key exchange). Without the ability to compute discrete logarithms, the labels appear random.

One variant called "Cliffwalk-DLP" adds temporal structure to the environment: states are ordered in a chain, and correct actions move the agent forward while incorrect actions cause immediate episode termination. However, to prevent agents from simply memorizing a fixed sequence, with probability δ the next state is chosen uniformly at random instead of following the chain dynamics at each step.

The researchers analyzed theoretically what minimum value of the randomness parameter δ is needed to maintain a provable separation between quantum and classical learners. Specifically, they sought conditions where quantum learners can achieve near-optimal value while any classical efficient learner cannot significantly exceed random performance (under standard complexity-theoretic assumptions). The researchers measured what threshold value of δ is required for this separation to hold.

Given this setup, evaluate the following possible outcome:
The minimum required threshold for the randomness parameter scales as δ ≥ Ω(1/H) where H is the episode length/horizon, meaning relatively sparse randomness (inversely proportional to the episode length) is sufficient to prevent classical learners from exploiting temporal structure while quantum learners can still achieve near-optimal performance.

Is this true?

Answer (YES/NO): NO